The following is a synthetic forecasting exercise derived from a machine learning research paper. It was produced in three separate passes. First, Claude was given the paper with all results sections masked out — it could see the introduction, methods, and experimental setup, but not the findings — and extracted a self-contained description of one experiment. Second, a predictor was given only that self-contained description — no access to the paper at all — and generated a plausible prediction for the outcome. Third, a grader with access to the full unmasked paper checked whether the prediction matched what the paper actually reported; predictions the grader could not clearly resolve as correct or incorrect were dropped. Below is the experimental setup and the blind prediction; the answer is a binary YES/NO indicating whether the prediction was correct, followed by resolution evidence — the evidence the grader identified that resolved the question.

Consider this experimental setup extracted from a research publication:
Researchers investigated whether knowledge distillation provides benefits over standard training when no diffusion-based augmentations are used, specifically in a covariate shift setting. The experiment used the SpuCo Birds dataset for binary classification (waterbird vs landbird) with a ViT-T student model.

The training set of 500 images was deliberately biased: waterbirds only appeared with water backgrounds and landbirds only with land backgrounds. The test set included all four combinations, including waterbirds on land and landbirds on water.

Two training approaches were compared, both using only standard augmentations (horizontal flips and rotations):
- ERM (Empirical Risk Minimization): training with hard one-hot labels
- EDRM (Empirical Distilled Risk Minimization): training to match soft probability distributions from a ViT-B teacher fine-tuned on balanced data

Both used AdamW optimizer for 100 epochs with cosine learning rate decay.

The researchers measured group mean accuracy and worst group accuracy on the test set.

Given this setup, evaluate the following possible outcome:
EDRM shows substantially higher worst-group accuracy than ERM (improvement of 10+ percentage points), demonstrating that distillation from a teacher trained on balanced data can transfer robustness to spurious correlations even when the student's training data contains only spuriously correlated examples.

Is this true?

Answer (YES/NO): NO